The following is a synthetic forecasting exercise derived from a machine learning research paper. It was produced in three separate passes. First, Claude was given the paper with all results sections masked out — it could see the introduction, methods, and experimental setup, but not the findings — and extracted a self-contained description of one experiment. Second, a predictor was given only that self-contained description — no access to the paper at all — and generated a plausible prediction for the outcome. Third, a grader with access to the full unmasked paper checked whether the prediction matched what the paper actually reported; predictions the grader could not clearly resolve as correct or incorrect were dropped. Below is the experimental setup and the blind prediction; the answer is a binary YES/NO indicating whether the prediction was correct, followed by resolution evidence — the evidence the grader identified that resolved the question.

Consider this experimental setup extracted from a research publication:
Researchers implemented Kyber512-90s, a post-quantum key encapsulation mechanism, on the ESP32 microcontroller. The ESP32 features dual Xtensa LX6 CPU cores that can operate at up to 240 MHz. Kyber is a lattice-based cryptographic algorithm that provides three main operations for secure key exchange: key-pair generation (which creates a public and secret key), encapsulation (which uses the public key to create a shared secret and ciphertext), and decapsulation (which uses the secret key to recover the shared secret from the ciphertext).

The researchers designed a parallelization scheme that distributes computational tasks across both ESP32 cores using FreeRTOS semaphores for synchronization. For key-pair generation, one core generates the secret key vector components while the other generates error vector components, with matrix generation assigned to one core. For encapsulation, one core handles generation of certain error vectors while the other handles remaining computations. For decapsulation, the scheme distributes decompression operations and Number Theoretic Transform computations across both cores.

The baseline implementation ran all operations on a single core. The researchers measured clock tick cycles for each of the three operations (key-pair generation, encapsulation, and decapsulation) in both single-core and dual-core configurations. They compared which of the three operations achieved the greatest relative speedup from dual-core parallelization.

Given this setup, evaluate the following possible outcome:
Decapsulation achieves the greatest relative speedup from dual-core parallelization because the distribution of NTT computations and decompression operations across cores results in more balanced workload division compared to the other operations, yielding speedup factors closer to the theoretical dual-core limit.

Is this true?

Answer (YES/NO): NO